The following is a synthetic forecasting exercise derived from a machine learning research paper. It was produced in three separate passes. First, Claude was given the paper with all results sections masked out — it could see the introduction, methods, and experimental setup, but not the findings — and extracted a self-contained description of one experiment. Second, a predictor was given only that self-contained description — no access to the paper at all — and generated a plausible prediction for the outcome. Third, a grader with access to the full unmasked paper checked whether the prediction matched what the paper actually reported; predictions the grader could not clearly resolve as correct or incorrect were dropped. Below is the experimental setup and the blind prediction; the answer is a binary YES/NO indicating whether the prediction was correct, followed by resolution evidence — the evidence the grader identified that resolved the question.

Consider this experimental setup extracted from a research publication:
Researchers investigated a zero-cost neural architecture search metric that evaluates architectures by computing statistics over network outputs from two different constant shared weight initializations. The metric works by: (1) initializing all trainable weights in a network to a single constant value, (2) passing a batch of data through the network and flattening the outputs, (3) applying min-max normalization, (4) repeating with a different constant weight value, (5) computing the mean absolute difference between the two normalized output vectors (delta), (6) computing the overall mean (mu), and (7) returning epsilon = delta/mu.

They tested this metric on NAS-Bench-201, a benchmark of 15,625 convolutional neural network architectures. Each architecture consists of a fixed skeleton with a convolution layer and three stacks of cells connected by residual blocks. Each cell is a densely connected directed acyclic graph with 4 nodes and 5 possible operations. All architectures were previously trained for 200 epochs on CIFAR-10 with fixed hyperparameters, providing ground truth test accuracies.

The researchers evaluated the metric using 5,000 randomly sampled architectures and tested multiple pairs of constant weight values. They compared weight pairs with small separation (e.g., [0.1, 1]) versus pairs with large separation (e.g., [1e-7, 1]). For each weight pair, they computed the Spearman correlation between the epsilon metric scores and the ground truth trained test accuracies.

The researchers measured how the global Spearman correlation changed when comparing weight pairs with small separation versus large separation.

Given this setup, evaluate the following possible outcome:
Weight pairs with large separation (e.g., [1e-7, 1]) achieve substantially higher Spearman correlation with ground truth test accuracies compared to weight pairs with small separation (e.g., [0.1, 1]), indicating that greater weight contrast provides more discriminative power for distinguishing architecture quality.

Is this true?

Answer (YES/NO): YES